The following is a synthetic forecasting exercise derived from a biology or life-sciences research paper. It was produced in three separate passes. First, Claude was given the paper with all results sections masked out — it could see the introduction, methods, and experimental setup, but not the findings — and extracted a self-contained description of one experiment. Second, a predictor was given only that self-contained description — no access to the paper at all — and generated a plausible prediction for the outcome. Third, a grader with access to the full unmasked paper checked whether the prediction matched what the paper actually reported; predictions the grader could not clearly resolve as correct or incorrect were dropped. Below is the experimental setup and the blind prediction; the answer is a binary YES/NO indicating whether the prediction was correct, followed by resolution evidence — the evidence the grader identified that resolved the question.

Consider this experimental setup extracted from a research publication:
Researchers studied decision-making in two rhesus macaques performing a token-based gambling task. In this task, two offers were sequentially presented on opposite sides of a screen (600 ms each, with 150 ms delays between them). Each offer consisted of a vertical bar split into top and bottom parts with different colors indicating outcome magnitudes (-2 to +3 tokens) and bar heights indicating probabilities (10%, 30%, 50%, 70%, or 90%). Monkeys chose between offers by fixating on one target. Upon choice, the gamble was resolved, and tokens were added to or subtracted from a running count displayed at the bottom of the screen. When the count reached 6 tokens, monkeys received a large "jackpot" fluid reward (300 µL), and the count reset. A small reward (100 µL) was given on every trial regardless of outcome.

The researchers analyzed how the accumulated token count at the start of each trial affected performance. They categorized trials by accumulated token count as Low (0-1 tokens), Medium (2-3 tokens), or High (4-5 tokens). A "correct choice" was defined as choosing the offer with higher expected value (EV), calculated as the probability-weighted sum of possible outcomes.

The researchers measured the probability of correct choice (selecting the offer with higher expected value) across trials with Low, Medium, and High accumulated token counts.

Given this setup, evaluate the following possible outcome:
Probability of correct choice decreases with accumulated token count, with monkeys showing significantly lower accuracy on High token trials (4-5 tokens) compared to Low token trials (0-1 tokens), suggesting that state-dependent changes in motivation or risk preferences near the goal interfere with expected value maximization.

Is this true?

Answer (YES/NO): NO